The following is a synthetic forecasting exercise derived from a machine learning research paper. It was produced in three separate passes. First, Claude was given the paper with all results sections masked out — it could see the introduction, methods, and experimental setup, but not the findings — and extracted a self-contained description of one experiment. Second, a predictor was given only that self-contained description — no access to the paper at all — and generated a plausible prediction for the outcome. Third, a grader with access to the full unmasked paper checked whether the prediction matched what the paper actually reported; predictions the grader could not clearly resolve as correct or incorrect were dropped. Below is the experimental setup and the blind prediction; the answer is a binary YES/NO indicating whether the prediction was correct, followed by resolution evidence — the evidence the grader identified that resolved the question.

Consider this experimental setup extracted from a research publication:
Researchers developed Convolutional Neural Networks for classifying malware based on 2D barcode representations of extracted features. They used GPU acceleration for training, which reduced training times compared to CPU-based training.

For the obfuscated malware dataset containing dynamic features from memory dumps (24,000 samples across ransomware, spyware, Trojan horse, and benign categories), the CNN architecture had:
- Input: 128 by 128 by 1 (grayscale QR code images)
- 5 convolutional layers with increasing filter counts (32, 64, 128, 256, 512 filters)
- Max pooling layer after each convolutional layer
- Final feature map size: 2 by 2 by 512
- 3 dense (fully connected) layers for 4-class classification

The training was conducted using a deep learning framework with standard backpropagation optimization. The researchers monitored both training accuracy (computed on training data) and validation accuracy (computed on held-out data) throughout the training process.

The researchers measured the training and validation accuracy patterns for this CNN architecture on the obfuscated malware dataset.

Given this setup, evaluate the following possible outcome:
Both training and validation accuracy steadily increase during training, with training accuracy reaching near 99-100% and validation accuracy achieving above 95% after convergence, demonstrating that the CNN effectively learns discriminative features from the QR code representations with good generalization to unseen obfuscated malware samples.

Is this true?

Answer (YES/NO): YES